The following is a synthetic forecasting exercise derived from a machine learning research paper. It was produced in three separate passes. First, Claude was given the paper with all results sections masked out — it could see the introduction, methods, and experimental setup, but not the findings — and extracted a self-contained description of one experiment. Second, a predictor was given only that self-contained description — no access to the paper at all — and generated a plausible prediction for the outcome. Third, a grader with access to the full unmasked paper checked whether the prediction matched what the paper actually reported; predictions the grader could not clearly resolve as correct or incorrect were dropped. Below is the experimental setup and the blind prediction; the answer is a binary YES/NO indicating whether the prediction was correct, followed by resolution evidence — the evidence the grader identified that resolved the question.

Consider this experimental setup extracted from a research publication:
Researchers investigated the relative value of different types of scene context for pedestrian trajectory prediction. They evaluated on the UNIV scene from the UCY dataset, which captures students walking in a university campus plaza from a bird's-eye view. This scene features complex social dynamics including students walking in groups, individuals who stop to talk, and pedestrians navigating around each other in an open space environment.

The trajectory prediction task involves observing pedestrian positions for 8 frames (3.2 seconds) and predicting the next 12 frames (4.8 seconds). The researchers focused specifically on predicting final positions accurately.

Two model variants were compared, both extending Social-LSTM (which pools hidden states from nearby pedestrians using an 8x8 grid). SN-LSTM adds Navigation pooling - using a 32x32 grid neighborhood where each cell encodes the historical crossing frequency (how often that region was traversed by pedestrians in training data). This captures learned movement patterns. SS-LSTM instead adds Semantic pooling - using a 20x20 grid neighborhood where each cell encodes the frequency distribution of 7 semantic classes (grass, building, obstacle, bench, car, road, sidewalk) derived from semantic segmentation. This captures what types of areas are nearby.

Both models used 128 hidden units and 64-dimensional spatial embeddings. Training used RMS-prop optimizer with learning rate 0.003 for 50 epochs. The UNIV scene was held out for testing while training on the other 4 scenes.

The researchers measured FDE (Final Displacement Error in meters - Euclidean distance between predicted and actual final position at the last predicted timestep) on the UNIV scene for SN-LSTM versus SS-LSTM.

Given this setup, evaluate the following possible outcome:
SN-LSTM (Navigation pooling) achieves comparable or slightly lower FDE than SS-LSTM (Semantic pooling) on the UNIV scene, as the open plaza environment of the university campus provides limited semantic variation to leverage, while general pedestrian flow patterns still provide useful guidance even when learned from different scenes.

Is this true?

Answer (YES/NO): NO